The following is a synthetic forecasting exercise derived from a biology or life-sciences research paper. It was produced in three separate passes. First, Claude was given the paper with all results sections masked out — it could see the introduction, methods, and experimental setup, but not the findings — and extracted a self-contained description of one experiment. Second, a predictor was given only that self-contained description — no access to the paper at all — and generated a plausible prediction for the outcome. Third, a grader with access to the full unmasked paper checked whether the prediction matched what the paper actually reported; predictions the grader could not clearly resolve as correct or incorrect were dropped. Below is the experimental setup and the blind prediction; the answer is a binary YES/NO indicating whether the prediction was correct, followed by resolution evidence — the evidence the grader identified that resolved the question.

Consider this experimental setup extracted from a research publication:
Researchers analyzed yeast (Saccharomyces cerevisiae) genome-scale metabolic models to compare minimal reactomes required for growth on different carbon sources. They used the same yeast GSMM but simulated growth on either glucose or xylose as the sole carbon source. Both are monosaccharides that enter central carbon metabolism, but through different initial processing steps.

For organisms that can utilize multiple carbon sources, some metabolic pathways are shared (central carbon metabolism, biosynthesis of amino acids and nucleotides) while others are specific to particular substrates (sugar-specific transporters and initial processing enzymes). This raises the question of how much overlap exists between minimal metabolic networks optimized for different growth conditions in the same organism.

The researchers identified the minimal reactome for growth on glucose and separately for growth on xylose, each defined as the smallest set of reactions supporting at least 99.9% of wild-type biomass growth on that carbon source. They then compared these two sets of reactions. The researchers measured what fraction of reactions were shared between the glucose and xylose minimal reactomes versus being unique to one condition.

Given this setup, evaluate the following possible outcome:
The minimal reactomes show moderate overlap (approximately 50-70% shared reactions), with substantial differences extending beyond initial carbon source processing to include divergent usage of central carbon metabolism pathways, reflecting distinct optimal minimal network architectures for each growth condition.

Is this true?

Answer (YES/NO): NO